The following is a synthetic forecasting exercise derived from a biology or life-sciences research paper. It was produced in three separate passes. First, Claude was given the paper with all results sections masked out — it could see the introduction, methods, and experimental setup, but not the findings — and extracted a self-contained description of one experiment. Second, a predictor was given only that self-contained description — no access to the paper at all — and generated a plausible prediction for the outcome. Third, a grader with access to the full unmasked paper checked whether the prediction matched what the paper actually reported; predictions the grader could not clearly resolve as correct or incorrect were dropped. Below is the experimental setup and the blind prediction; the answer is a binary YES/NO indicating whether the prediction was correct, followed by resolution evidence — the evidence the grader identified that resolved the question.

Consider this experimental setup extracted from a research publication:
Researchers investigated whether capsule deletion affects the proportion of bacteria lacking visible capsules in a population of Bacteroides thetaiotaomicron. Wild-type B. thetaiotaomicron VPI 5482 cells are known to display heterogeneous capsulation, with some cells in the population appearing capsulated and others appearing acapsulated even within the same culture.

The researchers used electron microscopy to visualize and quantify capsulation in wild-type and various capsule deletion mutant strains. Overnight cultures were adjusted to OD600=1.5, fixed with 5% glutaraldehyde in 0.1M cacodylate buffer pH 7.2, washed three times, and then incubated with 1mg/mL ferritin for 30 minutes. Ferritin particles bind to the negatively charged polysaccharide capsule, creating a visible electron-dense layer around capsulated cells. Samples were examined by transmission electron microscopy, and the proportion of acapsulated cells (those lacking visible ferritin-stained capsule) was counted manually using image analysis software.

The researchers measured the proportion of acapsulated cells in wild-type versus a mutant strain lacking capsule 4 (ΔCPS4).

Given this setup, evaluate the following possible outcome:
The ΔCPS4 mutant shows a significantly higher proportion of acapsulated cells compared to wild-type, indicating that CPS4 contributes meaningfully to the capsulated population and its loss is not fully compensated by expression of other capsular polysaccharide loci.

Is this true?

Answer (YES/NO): YES